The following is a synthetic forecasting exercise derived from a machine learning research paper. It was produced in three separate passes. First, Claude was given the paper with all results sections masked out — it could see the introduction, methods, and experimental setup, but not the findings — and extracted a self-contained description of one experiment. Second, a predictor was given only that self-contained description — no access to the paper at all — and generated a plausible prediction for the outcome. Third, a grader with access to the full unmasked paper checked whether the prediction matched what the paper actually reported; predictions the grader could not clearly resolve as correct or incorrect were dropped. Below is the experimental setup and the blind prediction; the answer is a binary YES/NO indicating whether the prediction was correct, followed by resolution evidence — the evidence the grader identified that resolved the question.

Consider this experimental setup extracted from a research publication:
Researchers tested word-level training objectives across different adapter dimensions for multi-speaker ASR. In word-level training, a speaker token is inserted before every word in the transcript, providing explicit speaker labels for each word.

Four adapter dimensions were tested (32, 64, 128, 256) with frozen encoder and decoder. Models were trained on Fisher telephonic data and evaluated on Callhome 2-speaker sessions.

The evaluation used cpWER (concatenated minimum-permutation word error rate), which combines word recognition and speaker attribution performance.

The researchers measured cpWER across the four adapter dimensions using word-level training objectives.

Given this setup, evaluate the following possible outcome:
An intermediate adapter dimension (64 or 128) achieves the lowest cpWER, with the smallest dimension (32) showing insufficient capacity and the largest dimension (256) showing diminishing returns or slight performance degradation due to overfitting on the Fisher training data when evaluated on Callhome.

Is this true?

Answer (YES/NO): YES